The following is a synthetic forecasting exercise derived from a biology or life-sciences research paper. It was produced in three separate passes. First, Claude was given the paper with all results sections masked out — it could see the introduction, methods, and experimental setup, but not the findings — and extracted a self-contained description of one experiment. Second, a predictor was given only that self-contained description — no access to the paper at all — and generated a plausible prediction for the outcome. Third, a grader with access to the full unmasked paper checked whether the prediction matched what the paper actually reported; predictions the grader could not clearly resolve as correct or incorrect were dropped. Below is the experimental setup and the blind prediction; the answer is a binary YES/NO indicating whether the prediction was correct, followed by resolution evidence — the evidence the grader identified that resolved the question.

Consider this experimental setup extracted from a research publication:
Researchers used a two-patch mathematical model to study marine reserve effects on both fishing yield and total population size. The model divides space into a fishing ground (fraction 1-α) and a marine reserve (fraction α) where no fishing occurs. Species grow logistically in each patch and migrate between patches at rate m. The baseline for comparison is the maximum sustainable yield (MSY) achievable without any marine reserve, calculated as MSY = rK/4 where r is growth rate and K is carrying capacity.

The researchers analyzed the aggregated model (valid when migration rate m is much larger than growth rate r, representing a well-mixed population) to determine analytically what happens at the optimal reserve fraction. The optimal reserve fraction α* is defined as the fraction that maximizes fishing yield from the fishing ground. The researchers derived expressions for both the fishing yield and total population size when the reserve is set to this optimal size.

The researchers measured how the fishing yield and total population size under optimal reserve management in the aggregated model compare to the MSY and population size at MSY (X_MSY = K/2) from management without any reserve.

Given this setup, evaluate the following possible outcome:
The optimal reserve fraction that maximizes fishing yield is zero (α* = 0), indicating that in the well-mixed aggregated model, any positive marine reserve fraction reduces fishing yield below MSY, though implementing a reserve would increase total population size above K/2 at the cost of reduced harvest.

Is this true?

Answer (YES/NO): NO